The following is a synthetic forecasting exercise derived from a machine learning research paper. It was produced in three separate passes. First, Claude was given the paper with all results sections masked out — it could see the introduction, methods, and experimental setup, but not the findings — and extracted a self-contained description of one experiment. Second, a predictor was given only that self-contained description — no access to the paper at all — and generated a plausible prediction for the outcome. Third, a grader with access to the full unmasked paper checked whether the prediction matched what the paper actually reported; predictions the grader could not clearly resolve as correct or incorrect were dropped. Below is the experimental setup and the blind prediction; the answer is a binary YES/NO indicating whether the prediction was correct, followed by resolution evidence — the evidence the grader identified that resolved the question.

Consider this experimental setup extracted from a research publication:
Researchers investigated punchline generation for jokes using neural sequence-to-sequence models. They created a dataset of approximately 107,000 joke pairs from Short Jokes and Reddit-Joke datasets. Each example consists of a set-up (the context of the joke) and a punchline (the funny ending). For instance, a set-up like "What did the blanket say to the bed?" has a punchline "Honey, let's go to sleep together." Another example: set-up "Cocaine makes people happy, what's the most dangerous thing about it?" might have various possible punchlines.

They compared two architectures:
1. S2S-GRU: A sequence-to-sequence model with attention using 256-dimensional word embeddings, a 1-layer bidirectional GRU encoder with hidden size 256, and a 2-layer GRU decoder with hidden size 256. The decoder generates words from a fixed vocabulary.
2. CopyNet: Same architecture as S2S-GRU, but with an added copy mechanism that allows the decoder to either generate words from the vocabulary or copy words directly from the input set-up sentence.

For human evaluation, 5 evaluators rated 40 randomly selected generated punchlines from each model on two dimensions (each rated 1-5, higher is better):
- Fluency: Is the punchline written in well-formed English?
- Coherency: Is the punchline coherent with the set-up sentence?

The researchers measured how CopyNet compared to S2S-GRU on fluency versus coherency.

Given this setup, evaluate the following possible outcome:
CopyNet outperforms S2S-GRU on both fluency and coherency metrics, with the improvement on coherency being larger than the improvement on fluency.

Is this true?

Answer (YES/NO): NO